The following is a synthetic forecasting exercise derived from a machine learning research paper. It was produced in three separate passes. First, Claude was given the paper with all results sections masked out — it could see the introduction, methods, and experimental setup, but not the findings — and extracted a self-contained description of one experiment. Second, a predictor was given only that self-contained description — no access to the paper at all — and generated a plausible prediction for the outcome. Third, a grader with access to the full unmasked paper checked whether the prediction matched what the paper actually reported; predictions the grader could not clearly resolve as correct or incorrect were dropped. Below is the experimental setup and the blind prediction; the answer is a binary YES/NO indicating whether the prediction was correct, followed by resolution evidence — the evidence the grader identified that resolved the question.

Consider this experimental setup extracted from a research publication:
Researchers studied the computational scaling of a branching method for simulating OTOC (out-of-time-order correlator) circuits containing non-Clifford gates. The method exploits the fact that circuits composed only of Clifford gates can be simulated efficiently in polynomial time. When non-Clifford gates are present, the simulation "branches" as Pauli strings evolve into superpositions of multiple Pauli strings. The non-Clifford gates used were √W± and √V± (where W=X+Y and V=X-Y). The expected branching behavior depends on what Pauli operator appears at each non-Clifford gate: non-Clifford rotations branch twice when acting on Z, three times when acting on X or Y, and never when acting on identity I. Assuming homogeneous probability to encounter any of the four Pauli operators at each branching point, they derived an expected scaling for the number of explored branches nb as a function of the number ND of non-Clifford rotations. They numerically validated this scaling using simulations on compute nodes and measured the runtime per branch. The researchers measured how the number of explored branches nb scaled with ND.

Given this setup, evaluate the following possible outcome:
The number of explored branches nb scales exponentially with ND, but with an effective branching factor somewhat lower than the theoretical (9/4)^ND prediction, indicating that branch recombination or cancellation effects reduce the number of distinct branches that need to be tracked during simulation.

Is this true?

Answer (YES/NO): NO